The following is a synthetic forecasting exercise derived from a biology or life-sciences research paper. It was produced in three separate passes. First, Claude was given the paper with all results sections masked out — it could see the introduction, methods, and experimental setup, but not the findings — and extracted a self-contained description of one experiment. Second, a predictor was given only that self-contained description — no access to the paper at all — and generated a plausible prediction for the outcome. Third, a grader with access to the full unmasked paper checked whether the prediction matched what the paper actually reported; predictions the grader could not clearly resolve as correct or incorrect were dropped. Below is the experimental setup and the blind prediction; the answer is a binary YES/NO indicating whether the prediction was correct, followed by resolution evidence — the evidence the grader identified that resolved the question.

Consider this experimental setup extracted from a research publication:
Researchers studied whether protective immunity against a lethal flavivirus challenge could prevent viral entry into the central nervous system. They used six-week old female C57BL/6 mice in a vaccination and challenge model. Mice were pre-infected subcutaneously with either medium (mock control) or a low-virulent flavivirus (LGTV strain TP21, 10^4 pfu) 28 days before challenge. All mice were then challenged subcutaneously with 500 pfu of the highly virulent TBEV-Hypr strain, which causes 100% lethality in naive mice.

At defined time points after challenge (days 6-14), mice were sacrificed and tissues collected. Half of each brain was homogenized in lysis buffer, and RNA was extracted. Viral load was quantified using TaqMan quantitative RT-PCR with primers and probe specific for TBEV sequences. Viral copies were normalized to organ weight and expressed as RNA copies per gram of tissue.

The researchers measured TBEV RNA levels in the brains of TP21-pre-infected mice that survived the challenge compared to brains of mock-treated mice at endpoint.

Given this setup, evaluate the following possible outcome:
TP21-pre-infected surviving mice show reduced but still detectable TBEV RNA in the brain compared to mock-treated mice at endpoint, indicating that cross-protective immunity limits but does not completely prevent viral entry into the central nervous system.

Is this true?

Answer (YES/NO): YES